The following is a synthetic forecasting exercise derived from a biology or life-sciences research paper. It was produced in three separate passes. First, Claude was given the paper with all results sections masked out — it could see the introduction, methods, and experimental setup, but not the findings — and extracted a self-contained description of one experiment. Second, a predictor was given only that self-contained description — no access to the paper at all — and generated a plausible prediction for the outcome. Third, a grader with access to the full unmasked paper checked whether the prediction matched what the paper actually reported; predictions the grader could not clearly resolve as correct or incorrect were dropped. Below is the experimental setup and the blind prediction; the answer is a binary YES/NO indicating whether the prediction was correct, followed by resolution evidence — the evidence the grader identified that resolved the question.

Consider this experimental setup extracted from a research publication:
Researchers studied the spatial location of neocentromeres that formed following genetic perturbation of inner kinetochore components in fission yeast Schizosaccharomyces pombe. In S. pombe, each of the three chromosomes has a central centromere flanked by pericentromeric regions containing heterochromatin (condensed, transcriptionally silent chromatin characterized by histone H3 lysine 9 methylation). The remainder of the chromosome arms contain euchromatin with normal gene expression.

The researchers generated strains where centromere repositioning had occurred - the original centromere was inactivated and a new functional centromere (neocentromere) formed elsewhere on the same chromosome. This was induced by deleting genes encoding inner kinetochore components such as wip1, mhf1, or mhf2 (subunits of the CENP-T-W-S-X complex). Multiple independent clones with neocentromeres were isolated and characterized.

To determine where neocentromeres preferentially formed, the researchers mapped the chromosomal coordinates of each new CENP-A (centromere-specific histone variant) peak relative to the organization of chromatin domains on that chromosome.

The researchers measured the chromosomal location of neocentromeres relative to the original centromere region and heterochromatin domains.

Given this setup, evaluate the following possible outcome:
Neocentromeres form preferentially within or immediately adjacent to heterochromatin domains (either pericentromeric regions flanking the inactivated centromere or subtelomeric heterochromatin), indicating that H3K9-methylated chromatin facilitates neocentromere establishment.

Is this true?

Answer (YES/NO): NO